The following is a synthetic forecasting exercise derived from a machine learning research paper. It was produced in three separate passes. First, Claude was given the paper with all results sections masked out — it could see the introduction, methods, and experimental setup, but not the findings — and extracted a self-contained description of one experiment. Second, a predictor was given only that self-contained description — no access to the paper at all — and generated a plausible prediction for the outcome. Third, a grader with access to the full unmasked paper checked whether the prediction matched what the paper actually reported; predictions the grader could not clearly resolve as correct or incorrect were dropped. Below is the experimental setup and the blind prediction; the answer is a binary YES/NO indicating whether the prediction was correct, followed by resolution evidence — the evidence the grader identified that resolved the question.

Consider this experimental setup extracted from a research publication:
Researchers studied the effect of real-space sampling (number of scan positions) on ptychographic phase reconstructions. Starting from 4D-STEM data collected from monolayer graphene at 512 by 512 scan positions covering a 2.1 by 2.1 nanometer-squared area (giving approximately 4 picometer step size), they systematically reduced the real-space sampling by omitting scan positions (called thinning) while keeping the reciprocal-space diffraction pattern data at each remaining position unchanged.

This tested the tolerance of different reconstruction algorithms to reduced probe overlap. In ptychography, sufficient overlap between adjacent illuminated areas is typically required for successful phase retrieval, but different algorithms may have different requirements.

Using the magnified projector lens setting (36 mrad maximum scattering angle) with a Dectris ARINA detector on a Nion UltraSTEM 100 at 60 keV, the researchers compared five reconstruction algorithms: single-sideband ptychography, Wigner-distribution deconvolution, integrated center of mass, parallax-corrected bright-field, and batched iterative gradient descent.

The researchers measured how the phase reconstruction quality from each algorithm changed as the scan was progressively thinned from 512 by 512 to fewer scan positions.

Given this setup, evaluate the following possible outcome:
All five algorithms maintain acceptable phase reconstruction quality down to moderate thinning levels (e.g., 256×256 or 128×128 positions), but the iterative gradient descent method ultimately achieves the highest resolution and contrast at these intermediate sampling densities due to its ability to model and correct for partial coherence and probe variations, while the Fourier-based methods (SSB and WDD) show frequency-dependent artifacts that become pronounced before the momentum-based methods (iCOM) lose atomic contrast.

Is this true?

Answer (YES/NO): NO